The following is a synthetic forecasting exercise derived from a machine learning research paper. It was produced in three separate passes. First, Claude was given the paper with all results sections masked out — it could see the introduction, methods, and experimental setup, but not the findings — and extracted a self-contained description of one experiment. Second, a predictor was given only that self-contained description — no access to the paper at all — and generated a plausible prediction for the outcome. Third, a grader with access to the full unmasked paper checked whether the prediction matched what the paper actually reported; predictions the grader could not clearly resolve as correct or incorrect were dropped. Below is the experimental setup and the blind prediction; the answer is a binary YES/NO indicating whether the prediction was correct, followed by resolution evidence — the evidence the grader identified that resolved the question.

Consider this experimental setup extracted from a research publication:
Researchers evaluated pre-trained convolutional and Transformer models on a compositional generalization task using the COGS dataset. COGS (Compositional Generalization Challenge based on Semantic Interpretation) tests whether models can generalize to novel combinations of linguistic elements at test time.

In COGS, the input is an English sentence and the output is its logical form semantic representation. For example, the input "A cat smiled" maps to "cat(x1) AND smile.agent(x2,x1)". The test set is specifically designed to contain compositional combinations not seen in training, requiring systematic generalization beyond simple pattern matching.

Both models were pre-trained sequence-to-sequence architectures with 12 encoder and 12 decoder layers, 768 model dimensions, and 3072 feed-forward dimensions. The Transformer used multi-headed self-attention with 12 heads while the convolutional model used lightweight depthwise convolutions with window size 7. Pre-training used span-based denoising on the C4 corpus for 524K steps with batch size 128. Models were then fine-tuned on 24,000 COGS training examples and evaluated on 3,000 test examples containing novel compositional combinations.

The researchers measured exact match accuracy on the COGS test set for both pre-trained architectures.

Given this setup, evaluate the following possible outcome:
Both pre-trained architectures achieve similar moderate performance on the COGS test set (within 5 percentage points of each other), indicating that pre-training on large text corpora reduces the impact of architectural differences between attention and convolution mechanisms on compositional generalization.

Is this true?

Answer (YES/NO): YES